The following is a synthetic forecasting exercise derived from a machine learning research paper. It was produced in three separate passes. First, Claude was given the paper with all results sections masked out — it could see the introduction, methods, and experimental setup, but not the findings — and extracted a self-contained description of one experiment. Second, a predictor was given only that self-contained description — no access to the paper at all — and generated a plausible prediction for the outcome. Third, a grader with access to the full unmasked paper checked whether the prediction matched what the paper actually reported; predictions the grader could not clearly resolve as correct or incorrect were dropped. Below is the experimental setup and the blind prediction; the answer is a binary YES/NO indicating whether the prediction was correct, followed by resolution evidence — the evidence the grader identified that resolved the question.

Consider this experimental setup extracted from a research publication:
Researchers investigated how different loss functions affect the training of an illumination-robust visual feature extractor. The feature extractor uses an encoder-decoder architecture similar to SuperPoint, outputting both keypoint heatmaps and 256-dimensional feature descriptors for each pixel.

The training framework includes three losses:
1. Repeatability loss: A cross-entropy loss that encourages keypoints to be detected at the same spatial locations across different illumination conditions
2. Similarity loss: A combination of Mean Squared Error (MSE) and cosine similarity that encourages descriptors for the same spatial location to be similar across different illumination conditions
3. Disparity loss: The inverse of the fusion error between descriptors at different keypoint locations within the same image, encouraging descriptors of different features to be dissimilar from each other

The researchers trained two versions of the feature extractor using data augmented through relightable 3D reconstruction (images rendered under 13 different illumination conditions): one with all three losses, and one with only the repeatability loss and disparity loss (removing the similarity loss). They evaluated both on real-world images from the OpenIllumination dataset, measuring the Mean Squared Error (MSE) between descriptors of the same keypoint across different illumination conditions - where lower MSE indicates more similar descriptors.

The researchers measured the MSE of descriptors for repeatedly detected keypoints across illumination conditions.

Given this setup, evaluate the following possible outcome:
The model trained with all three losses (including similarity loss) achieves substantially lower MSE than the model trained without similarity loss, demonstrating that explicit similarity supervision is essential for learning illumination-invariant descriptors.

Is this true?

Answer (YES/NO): YES